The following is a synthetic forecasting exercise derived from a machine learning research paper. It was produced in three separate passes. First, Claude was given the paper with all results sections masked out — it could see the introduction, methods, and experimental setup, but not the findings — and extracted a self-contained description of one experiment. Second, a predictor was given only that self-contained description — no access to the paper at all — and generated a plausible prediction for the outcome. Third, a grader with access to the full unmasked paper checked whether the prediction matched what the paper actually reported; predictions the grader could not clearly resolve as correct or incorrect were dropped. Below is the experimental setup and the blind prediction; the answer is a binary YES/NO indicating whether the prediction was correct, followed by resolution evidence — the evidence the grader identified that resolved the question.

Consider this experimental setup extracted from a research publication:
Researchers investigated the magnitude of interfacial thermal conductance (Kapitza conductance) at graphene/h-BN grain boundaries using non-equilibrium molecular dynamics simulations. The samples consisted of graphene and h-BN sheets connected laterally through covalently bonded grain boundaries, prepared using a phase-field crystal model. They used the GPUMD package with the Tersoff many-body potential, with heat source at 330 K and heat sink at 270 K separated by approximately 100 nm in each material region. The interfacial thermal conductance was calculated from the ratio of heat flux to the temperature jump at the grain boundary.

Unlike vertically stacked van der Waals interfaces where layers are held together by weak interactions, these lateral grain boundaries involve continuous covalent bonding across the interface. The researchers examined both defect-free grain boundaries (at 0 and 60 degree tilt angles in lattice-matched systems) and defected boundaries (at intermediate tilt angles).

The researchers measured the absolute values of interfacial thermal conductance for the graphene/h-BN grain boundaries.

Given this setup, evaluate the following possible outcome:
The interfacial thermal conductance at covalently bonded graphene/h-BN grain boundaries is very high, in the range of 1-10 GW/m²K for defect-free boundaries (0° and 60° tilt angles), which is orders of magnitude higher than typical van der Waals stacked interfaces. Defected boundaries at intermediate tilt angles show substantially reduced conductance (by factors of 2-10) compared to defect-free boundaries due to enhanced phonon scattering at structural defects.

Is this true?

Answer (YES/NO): NO